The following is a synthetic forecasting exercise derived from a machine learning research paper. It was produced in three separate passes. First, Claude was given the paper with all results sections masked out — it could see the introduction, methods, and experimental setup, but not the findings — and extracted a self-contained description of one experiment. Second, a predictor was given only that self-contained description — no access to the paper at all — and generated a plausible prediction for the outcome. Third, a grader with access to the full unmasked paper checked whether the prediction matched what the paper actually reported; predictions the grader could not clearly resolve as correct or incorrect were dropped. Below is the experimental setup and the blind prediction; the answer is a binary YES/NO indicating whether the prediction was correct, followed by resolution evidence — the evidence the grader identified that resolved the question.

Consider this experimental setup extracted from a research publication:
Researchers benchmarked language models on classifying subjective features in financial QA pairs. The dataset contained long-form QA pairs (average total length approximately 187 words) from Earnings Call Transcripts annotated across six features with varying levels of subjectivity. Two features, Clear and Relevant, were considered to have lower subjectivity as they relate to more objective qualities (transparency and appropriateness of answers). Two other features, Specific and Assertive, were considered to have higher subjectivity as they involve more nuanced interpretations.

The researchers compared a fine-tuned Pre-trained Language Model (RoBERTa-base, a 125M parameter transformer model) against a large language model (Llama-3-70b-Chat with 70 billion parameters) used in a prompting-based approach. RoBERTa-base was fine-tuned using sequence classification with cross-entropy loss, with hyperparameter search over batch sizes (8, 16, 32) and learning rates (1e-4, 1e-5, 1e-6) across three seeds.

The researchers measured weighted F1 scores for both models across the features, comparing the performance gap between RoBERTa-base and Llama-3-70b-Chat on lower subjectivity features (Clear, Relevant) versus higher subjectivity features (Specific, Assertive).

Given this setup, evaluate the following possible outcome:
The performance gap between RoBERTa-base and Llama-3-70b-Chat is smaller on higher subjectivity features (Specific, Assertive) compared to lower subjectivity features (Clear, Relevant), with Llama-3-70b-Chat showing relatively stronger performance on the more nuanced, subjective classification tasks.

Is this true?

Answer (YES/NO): NO